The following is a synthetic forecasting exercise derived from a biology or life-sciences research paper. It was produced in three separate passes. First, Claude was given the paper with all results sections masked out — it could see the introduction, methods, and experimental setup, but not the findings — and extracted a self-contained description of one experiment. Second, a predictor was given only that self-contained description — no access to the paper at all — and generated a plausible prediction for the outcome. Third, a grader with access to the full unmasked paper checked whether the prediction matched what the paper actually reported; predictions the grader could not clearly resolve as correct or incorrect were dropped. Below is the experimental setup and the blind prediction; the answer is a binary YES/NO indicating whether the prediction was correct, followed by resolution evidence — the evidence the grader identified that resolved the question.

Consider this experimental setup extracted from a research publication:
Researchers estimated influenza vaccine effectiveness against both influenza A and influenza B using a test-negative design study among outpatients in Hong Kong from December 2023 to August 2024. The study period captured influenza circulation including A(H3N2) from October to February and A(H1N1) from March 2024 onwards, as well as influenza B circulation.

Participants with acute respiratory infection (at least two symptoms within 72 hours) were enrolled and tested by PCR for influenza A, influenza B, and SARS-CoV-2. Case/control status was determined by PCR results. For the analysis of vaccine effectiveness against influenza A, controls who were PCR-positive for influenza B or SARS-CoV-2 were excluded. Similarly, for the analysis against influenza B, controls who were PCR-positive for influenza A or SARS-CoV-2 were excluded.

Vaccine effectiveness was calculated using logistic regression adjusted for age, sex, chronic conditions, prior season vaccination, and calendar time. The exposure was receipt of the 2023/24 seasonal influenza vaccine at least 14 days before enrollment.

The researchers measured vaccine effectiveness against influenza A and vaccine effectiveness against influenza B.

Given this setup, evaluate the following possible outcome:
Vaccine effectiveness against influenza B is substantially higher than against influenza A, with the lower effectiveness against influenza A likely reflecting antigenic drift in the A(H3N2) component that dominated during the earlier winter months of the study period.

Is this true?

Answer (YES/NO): NO